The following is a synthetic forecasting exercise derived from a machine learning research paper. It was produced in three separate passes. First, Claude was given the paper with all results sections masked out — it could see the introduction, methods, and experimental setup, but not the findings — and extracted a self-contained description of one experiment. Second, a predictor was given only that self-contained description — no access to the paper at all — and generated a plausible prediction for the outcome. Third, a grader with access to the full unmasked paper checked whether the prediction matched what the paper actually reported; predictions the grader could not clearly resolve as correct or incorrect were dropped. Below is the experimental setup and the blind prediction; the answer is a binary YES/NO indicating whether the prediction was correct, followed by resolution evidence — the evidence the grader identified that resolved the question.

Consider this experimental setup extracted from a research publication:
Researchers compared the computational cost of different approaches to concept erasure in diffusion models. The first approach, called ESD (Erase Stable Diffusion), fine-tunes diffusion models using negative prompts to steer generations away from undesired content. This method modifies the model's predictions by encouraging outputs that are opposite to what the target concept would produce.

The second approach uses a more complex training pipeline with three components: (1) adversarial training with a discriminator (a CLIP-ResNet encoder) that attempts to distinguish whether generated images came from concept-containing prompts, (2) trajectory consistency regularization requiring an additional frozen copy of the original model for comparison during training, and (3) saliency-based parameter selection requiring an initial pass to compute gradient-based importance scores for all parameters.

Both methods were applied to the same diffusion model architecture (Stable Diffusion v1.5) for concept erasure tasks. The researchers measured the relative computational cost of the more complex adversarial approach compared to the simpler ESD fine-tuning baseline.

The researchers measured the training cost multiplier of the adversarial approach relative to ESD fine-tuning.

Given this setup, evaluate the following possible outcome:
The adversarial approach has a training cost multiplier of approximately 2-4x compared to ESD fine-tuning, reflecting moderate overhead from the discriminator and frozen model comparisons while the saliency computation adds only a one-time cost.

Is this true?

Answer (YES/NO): NO